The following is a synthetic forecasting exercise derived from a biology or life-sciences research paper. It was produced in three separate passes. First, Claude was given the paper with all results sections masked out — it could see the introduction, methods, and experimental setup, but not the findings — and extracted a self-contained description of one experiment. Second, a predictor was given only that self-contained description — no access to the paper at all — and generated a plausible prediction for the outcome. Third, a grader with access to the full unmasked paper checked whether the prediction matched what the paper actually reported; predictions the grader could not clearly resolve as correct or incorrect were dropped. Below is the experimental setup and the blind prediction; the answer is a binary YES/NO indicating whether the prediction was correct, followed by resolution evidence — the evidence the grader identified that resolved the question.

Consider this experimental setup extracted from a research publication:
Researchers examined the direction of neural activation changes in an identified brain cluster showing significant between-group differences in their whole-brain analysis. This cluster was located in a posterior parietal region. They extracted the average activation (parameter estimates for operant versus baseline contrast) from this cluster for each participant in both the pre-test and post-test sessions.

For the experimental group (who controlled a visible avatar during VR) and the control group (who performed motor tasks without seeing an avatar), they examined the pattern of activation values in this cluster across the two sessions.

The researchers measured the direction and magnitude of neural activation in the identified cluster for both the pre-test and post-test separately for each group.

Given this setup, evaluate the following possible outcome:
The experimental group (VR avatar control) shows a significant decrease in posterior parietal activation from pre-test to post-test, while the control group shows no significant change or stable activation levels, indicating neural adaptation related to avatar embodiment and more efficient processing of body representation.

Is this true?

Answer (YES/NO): NO